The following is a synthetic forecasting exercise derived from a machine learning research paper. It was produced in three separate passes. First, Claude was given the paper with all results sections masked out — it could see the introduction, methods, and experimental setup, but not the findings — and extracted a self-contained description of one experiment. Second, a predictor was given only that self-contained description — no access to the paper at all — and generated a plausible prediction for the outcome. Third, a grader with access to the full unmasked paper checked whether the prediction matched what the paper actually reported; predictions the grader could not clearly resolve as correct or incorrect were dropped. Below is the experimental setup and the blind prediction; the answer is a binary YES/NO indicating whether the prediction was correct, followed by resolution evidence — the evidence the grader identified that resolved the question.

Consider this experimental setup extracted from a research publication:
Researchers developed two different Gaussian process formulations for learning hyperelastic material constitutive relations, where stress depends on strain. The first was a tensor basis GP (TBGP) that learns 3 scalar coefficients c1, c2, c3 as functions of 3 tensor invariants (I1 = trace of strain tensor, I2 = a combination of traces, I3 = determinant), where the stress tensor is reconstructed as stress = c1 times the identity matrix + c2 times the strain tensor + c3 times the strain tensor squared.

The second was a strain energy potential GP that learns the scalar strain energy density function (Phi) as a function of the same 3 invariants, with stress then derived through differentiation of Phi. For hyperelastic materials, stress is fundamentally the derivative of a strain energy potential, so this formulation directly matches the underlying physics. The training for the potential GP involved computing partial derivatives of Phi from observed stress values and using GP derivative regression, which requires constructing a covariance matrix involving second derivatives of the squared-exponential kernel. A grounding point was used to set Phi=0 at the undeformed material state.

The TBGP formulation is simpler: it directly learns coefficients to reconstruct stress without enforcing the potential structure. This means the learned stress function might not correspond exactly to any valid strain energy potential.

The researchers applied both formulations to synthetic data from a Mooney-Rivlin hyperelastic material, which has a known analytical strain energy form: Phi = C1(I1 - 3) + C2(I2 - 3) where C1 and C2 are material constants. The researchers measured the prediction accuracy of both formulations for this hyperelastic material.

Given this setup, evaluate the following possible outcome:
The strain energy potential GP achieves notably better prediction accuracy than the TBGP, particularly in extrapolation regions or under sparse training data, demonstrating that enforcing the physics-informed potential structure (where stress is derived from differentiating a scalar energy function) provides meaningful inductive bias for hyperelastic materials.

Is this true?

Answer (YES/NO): NO